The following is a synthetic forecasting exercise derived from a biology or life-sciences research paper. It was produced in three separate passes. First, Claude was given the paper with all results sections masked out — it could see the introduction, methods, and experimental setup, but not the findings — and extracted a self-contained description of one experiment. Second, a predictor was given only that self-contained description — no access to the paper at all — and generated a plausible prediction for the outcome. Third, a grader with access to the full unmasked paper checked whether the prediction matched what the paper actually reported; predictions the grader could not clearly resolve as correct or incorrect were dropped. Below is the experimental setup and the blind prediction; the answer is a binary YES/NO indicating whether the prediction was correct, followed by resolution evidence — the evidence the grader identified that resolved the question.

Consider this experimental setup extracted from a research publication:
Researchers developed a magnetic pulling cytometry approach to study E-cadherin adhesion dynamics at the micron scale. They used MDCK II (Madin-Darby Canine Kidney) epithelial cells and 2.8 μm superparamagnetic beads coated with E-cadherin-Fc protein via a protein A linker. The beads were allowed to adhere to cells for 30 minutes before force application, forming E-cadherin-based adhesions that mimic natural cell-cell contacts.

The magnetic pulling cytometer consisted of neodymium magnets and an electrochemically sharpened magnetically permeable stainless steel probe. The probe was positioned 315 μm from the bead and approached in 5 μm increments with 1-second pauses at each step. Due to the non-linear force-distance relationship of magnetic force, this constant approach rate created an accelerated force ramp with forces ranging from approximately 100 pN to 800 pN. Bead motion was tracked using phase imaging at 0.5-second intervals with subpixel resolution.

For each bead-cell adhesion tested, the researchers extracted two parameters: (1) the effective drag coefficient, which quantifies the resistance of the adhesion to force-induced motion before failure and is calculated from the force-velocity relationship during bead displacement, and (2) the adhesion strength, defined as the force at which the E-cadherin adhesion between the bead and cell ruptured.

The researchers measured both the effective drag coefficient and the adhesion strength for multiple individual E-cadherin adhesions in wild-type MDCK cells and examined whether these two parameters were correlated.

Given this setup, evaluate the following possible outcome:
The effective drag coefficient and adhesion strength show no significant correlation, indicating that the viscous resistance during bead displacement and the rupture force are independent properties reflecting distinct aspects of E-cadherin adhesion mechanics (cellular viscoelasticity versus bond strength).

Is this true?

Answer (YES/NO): NO